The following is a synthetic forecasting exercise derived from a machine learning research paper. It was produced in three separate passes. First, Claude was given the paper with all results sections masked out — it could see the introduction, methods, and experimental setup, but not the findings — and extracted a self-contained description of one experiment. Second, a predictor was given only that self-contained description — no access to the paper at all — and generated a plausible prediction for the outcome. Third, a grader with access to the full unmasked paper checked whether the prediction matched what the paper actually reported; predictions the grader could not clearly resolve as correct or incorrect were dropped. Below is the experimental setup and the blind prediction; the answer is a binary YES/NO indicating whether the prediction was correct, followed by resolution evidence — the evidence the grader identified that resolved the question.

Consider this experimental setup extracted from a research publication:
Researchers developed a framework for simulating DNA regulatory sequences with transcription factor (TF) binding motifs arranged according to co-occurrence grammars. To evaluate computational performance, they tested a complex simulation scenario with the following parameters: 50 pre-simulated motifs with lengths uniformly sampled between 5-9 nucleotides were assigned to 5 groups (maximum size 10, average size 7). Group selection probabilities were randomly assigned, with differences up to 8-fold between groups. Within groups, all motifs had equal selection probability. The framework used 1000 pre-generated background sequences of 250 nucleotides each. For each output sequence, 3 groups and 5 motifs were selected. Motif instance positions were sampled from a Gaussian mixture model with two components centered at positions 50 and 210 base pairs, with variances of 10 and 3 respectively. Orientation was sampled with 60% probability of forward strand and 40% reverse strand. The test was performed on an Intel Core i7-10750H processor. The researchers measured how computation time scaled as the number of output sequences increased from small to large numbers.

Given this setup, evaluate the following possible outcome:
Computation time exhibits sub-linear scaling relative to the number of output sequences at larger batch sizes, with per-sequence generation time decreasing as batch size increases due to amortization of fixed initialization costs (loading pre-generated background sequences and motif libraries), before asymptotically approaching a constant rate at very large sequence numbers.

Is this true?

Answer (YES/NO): NO